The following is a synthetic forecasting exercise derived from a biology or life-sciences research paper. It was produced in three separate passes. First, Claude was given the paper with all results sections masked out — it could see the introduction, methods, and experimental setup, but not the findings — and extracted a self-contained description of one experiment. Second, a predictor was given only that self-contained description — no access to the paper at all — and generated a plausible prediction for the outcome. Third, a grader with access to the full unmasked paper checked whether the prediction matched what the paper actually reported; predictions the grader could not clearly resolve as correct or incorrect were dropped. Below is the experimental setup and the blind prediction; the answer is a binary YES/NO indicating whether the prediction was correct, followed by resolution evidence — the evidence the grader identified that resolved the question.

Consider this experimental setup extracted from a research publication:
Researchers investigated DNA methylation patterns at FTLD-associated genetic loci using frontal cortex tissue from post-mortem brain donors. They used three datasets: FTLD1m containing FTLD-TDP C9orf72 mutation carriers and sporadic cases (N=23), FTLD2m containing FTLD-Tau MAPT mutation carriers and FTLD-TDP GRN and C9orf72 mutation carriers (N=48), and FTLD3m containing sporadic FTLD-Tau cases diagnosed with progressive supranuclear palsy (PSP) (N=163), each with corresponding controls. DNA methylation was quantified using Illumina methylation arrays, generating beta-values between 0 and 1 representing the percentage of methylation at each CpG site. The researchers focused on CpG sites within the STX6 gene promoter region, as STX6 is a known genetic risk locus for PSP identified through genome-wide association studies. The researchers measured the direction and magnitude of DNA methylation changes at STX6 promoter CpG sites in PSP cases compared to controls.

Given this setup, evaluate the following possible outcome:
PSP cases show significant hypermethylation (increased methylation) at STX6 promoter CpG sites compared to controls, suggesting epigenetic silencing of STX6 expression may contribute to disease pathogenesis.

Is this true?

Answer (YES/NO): NO